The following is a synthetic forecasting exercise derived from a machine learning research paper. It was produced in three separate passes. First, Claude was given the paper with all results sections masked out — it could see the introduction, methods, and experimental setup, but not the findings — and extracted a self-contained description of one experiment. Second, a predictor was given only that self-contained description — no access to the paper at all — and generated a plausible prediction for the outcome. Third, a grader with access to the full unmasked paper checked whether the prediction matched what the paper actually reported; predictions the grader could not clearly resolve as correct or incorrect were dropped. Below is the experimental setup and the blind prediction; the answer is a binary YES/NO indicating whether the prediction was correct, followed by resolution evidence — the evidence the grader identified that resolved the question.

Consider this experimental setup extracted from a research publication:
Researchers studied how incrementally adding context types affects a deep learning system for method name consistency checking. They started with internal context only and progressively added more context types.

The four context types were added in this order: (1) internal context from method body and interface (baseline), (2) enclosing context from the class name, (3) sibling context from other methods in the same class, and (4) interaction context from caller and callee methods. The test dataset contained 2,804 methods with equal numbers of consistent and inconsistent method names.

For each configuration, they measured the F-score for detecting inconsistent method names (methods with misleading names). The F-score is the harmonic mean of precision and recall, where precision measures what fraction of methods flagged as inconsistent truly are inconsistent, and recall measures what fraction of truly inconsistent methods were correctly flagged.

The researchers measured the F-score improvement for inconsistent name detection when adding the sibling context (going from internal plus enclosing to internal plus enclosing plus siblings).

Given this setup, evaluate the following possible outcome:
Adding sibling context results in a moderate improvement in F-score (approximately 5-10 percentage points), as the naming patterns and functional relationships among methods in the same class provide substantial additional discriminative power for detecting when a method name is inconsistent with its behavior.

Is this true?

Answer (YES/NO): NO